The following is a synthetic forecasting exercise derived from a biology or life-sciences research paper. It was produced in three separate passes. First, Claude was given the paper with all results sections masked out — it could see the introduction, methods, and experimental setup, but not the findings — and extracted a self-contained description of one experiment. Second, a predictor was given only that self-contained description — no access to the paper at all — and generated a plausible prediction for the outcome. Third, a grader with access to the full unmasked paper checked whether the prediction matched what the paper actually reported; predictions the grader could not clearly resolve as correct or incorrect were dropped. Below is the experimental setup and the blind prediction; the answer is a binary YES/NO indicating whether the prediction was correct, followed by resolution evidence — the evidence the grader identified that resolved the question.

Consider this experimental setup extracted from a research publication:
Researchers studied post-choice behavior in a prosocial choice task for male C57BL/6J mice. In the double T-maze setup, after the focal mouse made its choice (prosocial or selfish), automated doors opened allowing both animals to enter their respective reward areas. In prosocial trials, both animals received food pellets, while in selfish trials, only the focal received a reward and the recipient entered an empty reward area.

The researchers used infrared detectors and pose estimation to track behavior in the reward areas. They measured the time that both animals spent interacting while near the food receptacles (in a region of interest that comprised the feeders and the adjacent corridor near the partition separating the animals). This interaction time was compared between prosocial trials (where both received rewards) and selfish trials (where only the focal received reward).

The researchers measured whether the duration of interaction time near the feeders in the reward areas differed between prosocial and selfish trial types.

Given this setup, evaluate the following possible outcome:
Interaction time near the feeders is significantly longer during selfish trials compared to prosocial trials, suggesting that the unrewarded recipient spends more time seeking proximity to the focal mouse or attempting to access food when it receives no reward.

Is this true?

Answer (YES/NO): NO